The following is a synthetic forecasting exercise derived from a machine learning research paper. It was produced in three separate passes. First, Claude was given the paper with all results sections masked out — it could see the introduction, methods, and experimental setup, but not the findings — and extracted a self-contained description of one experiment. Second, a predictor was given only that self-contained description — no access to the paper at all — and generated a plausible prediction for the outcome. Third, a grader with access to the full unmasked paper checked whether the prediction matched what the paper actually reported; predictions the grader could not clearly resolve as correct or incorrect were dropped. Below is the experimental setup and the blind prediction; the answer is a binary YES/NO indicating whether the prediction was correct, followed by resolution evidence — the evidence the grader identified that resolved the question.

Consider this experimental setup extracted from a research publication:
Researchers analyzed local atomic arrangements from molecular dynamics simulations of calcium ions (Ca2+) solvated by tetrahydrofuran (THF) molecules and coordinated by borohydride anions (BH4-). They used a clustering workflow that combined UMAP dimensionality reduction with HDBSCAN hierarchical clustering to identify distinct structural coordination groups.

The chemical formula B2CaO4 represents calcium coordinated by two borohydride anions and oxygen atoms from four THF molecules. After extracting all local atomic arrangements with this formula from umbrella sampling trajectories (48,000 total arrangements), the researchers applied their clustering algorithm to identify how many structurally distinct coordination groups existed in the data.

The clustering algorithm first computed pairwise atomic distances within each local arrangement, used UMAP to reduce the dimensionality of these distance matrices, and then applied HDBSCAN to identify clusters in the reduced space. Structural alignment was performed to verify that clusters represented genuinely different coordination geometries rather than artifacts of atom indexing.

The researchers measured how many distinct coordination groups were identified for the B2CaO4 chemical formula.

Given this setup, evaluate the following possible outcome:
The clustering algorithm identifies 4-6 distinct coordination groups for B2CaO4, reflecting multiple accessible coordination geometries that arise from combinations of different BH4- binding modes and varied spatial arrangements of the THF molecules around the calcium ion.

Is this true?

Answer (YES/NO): NO